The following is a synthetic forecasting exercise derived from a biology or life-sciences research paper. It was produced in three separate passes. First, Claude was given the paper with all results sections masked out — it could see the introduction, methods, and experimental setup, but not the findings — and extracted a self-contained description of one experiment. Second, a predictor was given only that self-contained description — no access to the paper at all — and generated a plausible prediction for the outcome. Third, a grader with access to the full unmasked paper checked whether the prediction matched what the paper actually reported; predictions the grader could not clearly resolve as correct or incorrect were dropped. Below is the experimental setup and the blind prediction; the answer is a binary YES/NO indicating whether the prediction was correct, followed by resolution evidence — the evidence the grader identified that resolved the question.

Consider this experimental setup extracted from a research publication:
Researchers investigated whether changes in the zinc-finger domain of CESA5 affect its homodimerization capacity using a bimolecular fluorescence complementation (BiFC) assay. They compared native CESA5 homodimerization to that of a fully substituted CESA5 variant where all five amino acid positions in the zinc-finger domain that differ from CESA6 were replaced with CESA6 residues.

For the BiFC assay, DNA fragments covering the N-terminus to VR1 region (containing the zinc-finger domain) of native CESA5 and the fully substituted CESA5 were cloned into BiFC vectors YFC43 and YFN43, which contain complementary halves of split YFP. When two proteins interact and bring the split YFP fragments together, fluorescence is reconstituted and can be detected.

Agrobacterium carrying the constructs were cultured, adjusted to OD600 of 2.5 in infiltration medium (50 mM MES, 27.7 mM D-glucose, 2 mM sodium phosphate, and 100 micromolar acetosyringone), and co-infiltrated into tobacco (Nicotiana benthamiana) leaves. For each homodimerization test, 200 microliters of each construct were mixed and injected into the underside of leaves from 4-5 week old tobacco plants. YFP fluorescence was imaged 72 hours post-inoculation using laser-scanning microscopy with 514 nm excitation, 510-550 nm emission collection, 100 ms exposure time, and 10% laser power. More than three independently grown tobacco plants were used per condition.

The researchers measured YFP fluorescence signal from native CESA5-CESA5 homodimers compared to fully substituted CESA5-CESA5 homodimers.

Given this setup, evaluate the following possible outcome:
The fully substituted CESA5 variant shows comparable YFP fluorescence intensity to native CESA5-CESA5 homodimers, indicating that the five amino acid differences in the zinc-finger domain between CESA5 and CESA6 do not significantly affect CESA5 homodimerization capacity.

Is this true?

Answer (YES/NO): NO